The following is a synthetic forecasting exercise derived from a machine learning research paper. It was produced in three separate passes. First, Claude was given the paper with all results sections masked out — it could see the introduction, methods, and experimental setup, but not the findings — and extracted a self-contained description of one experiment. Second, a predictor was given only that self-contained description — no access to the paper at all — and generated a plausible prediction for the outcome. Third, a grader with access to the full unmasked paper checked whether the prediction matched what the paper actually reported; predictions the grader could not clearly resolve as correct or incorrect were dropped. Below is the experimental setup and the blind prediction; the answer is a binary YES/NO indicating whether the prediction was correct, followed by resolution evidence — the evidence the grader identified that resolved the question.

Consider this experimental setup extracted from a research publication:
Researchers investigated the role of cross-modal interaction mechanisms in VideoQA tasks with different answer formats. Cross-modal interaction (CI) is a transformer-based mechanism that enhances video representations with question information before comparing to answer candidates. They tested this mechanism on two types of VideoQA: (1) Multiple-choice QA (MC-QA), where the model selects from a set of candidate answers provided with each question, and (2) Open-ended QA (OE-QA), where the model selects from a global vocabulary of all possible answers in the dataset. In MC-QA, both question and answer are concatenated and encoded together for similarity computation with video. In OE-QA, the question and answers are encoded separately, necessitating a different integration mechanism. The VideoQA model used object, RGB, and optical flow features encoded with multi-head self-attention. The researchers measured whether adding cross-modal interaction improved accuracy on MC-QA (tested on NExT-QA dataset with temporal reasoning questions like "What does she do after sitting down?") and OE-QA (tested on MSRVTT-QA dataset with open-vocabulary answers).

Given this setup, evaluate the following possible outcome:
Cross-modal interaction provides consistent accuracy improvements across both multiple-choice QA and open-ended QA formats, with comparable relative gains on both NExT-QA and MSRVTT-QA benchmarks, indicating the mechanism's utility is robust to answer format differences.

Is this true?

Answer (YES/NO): NO